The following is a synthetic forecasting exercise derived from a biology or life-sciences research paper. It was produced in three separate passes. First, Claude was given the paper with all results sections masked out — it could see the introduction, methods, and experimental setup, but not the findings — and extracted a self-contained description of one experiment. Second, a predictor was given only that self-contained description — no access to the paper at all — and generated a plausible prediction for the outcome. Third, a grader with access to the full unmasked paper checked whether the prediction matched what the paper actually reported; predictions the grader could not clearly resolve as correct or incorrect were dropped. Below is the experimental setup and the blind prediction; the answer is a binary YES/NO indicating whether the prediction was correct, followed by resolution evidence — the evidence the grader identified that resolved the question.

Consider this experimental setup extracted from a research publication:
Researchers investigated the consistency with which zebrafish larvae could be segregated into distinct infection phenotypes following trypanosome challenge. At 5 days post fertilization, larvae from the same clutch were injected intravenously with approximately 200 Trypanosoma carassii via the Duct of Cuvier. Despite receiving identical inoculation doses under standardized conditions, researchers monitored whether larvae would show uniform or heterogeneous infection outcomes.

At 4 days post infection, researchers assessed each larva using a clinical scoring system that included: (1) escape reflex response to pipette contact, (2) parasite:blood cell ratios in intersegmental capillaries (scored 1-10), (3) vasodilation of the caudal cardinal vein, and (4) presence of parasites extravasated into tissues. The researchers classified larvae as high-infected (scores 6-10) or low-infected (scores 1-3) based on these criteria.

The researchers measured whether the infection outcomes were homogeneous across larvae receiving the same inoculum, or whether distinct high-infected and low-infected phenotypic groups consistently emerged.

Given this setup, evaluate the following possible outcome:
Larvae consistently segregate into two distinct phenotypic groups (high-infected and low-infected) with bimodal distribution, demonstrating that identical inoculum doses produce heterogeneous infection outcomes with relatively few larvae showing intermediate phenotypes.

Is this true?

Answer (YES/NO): YES